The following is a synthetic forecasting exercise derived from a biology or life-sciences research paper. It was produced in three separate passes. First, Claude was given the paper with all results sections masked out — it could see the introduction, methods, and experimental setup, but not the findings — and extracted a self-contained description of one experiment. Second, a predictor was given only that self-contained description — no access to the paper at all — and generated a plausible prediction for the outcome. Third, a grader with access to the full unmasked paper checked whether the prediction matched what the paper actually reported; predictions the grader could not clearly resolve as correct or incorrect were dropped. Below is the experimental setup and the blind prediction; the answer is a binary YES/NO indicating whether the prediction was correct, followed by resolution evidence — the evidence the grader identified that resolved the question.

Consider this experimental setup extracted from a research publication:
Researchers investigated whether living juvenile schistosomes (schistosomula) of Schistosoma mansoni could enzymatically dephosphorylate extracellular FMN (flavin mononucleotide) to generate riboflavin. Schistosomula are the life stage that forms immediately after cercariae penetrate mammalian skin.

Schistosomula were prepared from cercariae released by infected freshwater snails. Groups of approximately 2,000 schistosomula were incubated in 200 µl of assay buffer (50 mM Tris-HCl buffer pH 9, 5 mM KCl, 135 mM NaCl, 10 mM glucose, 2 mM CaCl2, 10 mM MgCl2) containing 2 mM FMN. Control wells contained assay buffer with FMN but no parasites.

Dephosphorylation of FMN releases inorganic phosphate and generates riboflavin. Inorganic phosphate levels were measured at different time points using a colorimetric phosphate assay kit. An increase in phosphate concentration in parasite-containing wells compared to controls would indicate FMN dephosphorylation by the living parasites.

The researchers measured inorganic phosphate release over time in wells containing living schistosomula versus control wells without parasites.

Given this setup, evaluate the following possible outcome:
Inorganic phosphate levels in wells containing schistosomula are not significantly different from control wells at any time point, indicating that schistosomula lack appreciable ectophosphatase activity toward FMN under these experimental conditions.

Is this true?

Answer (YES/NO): NO